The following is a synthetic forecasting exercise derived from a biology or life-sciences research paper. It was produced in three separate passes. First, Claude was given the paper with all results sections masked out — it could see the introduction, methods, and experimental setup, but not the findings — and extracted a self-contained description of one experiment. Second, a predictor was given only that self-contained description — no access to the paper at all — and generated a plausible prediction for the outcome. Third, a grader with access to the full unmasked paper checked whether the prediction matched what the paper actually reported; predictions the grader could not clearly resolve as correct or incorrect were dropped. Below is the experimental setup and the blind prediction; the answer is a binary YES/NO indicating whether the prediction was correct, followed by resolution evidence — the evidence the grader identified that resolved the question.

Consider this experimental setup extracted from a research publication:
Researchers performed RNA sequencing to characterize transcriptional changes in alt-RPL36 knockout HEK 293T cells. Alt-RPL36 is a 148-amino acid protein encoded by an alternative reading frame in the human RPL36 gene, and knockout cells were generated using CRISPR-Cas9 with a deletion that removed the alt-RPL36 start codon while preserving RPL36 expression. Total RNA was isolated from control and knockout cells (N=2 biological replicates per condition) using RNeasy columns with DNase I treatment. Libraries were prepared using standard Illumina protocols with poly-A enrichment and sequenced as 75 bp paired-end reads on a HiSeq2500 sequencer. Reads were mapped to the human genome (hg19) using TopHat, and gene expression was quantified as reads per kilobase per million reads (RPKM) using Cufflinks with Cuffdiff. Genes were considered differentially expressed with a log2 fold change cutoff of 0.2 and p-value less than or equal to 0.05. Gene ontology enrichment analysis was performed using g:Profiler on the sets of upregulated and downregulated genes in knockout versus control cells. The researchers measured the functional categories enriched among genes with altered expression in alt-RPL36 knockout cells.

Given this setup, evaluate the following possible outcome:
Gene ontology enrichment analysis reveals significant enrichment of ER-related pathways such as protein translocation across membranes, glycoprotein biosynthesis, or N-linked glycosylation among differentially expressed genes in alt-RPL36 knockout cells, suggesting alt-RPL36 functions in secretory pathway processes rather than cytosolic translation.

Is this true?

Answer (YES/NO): NO